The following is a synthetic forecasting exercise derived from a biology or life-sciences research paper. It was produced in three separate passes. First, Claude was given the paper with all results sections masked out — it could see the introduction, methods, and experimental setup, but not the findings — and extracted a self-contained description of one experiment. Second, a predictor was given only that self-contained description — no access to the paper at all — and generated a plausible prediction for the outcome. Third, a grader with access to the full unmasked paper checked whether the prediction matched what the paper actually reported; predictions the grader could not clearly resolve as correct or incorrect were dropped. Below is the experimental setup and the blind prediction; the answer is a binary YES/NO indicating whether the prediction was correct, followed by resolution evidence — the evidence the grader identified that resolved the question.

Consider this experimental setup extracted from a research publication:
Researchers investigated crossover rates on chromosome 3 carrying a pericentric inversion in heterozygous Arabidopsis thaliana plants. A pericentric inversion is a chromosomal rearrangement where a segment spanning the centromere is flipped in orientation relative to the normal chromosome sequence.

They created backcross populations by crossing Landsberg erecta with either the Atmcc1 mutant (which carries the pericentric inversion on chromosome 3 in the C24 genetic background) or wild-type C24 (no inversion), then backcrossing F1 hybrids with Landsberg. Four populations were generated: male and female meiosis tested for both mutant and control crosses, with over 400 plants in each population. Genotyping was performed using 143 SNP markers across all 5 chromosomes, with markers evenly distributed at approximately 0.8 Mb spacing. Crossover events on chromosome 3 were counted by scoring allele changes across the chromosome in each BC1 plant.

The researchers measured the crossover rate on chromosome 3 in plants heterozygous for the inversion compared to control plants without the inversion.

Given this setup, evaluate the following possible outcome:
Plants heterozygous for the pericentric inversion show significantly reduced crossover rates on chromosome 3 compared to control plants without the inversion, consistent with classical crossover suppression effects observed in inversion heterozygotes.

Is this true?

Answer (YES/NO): YES